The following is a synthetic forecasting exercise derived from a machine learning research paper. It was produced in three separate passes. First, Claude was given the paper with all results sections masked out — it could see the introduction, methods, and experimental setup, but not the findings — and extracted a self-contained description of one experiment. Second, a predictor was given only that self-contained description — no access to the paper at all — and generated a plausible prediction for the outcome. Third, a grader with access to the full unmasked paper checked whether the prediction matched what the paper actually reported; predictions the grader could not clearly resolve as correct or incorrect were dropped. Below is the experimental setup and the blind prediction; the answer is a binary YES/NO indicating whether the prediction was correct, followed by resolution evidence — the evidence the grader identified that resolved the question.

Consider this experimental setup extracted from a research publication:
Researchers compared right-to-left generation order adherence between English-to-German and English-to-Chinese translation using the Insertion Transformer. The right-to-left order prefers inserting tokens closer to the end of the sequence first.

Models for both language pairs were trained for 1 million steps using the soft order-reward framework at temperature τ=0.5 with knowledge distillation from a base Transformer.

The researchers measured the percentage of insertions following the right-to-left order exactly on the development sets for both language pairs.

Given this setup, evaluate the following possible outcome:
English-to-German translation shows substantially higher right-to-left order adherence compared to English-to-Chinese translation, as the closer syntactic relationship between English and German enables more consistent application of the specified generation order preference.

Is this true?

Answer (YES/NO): NO